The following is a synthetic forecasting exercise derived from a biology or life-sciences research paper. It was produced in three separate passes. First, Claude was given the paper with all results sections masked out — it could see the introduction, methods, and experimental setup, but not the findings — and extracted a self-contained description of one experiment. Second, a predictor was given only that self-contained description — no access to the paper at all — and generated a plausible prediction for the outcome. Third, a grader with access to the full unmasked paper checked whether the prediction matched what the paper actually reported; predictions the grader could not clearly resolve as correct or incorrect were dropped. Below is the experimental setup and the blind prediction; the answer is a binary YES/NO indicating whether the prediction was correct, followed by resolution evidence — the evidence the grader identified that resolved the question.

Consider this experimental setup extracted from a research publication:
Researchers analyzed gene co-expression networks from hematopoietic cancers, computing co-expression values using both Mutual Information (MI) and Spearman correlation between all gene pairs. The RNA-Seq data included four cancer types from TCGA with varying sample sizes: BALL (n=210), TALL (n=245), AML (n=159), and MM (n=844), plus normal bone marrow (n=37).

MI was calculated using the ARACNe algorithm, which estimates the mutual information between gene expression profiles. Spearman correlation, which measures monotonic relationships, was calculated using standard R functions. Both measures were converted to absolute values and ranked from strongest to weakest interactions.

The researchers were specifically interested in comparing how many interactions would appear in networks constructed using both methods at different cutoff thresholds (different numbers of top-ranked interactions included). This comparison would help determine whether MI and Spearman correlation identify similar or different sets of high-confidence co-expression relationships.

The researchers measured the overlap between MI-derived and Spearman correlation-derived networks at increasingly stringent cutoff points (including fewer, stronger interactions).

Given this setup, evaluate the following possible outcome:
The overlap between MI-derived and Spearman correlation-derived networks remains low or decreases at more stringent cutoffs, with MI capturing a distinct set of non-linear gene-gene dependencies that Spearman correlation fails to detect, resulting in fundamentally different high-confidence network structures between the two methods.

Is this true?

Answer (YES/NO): NO